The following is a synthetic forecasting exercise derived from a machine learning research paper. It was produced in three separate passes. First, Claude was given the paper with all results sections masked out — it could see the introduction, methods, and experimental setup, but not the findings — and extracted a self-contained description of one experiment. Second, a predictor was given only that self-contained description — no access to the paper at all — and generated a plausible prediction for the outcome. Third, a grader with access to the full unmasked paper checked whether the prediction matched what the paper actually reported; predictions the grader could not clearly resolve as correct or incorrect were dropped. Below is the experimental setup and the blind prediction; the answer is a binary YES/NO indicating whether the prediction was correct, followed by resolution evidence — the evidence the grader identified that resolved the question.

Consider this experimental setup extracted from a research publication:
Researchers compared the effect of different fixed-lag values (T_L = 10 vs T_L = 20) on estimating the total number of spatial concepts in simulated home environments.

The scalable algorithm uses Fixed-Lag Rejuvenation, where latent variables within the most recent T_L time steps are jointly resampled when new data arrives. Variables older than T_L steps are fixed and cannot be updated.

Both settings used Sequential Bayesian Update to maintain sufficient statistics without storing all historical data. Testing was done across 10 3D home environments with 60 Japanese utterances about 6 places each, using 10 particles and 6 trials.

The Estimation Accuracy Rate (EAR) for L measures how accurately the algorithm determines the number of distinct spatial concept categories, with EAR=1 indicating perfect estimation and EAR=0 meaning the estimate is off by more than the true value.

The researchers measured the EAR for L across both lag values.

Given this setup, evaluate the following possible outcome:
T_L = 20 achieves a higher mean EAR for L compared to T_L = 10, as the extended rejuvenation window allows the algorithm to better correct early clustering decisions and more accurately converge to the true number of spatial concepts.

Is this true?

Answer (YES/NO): YES